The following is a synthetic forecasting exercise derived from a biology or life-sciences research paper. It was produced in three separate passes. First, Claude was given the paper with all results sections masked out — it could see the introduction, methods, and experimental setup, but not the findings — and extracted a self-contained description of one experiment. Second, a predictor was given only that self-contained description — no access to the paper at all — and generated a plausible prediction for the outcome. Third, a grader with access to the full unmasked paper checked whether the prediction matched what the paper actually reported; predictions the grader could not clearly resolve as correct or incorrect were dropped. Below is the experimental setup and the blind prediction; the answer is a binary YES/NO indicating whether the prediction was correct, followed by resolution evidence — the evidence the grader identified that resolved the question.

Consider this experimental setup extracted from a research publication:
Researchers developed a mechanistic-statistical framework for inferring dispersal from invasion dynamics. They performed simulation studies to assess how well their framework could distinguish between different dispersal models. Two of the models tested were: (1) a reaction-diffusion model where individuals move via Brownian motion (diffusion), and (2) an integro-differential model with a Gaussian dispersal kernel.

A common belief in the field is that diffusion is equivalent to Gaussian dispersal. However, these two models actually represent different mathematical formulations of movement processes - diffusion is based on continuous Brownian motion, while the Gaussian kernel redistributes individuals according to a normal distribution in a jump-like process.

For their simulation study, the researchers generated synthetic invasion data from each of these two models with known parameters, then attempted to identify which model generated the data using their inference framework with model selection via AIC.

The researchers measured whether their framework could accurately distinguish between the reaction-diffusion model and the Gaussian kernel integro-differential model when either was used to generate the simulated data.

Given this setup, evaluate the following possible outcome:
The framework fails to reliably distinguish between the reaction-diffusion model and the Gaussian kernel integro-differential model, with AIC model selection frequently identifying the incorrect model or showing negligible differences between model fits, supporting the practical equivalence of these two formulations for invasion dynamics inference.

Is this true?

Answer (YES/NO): NO